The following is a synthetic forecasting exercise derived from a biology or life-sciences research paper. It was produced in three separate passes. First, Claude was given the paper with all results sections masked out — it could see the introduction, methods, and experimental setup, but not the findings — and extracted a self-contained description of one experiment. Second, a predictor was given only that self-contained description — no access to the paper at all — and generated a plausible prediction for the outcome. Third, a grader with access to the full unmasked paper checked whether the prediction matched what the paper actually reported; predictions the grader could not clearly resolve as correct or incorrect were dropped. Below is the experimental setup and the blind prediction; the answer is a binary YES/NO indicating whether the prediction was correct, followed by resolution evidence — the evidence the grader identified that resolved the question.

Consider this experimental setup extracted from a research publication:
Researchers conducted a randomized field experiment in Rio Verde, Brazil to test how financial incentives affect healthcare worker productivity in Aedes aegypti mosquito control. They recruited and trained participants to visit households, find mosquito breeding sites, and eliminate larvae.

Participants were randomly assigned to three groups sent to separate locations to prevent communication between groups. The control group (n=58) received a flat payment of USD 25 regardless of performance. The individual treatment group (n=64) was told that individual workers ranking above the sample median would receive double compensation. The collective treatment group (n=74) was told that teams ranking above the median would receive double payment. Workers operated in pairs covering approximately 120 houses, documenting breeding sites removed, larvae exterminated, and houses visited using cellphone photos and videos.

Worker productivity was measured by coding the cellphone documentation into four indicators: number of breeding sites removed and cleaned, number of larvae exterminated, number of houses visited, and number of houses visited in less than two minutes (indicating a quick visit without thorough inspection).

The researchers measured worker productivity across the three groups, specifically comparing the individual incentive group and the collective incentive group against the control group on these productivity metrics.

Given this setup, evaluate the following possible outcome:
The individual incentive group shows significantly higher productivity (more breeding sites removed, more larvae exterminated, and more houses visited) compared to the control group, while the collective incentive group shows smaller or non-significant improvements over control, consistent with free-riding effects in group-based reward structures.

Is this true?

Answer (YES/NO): NO